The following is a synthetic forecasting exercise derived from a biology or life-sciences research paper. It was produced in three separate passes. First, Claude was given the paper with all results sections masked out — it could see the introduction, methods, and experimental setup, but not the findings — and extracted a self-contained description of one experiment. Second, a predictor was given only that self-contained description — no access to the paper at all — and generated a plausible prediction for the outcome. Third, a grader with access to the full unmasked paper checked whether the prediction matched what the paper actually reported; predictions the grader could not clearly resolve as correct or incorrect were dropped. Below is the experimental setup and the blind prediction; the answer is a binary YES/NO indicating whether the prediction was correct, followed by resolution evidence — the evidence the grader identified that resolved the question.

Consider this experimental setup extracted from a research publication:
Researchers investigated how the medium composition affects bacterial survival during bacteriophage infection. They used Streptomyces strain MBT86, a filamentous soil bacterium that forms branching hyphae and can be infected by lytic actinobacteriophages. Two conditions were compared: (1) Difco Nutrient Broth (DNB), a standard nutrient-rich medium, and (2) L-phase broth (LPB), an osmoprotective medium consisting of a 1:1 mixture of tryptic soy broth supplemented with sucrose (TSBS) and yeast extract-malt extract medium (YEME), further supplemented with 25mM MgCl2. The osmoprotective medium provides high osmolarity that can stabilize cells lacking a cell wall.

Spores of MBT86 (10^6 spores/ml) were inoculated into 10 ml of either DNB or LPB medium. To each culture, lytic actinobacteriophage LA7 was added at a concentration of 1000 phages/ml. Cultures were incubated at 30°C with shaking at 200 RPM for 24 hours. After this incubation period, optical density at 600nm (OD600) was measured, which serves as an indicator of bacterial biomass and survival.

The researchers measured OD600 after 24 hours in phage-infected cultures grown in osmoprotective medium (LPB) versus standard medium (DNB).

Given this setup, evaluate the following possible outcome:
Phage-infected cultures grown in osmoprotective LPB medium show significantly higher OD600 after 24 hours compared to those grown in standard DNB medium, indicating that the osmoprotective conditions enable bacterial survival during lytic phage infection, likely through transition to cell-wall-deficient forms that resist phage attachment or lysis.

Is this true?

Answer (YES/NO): YES